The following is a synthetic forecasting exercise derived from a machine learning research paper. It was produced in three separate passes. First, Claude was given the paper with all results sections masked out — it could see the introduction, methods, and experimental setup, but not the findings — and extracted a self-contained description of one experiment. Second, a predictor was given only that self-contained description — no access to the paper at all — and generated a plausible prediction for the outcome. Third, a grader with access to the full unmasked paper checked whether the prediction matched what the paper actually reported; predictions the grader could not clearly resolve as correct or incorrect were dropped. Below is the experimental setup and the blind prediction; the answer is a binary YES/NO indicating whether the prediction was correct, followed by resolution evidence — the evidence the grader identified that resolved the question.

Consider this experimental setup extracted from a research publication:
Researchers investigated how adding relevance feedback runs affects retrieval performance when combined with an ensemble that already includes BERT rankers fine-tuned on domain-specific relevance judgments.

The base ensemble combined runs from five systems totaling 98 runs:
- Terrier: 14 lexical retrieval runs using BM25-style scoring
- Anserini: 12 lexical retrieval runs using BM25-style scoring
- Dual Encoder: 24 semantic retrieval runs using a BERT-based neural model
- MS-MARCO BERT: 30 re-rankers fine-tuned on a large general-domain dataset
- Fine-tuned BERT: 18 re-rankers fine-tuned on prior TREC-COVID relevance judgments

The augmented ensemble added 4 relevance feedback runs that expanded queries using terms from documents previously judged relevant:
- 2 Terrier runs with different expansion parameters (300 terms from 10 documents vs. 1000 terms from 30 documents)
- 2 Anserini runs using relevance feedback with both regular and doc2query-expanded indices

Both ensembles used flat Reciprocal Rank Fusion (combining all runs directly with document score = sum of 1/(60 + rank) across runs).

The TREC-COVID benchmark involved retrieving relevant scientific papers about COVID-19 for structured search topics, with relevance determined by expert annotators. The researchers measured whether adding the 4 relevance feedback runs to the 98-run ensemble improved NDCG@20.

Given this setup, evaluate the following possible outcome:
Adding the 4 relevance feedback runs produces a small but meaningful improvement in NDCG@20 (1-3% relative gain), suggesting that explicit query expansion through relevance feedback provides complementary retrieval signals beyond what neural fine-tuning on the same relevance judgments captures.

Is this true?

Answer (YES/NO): NO